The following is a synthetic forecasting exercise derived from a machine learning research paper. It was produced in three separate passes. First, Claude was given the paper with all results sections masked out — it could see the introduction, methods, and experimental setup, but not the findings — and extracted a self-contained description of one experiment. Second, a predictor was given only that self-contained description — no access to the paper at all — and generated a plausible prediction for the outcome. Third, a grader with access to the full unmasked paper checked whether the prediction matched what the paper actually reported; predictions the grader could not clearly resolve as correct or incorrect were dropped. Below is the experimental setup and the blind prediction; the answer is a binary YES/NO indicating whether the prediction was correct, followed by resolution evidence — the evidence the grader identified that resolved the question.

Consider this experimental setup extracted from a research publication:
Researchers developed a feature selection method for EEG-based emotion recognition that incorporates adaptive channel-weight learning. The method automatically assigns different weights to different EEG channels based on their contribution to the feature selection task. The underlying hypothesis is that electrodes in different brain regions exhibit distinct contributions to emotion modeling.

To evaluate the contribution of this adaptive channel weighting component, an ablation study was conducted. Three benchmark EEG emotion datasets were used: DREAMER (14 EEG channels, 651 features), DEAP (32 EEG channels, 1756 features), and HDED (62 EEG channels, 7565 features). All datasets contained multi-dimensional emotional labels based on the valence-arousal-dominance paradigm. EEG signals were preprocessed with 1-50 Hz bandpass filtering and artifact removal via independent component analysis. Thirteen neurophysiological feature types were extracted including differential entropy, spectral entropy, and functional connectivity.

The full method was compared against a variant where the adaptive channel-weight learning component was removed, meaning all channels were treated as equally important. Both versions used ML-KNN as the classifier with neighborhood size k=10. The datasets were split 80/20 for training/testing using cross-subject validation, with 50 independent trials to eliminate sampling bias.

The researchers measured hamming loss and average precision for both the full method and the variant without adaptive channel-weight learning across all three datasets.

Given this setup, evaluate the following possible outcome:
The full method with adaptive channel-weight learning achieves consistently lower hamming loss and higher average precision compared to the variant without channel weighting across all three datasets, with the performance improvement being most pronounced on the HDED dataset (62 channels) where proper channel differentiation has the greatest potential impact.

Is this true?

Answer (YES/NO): NO